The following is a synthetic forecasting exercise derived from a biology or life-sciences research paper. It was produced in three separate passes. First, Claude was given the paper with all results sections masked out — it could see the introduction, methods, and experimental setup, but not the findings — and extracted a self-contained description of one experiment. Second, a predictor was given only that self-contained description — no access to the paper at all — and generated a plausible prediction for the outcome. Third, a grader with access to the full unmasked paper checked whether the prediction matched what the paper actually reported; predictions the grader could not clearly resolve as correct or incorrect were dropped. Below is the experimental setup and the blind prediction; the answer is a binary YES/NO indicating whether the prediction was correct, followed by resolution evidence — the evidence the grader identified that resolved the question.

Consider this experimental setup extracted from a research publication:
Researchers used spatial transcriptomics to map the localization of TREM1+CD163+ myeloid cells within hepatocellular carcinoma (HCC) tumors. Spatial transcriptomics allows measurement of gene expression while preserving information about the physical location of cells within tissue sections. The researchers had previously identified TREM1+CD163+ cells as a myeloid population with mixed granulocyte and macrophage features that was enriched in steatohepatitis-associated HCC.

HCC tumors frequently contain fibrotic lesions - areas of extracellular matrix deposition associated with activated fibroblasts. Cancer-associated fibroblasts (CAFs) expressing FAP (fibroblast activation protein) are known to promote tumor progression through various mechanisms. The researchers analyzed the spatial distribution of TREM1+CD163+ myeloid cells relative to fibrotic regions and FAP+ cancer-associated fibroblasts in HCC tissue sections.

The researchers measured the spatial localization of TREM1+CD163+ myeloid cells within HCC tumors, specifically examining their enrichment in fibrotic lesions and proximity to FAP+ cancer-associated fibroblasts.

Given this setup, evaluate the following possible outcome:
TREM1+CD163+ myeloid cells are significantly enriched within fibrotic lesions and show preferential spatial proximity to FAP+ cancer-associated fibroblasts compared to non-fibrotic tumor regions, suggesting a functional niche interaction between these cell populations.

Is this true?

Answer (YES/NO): YES